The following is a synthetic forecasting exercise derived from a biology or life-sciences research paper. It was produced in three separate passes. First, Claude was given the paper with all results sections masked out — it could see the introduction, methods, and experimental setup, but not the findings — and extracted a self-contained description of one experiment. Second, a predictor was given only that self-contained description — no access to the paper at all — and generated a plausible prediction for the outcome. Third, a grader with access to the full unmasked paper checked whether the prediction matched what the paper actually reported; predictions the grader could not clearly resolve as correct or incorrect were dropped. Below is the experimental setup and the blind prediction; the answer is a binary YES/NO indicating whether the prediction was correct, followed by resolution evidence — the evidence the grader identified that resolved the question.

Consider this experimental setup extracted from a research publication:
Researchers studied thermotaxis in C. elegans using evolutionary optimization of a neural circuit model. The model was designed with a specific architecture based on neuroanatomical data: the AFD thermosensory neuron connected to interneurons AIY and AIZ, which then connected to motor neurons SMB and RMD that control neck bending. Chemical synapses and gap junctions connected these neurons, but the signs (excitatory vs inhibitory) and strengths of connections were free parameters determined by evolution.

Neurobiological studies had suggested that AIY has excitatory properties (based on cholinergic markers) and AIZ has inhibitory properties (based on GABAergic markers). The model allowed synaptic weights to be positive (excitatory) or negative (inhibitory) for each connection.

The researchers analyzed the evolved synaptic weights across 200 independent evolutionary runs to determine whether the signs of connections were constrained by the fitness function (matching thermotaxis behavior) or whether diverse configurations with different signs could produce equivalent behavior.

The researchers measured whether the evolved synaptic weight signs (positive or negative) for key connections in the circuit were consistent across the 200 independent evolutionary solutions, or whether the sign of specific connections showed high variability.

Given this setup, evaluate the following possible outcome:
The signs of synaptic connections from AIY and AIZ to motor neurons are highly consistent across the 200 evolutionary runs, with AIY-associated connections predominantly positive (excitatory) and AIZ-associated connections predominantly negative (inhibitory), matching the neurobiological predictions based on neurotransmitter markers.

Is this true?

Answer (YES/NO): NO